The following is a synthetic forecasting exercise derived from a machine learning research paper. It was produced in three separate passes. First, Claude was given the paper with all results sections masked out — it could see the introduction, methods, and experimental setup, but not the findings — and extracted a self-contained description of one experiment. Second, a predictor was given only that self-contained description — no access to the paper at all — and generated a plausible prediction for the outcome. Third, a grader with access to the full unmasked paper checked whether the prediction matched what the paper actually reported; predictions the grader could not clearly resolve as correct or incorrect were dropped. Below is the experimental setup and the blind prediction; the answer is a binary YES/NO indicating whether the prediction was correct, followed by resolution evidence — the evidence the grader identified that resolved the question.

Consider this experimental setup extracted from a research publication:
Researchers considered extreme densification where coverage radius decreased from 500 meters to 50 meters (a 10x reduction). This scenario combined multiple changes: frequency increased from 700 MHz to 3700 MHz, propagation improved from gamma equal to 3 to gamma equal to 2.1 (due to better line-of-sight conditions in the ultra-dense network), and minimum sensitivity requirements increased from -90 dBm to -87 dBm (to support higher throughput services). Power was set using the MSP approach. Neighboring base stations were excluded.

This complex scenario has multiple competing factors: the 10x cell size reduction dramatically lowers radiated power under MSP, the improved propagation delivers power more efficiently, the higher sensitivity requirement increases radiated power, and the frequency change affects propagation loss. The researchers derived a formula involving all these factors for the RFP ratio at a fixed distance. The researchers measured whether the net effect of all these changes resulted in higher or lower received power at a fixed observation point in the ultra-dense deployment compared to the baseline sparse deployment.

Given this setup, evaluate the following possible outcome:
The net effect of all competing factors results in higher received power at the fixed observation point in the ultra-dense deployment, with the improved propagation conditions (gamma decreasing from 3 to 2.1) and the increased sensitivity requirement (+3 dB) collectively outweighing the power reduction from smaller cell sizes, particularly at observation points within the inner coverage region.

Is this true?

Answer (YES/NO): NO